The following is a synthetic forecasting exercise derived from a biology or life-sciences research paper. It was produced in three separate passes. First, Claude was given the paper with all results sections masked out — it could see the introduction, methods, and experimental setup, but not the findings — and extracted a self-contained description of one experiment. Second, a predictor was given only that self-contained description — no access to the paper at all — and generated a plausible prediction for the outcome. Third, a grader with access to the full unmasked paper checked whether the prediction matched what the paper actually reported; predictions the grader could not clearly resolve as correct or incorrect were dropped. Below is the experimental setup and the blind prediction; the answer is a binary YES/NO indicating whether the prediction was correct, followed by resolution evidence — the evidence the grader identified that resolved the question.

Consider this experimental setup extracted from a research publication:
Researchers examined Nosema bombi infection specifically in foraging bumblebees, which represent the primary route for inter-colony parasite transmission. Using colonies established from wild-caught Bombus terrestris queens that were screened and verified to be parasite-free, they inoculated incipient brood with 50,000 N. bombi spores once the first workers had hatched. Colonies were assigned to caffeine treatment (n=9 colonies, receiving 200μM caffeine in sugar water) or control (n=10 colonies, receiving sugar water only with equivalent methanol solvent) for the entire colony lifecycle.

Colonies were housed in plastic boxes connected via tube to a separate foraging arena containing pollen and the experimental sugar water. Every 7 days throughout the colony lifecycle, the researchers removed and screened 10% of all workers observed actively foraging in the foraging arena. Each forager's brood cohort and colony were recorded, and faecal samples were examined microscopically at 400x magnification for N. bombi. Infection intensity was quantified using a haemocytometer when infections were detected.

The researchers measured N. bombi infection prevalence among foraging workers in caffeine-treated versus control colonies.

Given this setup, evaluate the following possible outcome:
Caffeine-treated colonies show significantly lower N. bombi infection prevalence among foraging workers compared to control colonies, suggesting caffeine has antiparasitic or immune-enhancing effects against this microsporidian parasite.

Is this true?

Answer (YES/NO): YES